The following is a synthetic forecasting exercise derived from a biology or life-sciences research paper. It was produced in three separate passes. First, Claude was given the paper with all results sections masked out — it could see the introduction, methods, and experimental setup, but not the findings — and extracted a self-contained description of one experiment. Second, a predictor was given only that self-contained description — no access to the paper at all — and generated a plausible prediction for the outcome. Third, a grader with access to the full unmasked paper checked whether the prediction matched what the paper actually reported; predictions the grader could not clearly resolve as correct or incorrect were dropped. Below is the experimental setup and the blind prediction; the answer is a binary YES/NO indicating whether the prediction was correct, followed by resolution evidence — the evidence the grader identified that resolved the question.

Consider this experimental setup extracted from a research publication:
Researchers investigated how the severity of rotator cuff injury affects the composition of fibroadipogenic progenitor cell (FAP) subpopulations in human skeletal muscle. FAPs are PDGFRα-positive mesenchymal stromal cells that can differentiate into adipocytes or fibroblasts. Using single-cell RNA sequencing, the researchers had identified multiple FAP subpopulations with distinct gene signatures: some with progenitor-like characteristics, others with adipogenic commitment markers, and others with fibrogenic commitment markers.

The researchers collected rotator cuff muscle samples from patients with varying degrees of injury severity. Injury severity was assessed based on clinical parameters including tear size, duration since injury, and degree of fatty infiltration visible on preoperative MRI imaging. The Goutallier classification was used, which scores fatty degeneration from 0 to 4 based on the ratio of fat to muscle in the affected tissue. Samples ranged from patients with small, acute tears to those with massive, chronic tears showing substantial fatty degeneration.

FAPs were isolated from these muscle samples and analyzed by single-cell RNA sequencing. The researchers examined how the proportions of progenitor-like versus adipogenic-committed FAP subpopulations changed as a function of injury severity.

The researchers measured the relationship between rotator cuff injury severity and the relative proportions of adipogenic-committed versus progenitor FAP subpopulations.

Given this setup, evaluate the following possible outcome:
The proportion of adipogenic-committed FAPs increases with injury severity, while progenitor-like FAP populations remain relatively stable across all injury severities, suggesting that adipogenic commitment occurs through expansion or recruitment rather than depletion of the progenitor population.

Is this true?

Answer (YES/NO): NO